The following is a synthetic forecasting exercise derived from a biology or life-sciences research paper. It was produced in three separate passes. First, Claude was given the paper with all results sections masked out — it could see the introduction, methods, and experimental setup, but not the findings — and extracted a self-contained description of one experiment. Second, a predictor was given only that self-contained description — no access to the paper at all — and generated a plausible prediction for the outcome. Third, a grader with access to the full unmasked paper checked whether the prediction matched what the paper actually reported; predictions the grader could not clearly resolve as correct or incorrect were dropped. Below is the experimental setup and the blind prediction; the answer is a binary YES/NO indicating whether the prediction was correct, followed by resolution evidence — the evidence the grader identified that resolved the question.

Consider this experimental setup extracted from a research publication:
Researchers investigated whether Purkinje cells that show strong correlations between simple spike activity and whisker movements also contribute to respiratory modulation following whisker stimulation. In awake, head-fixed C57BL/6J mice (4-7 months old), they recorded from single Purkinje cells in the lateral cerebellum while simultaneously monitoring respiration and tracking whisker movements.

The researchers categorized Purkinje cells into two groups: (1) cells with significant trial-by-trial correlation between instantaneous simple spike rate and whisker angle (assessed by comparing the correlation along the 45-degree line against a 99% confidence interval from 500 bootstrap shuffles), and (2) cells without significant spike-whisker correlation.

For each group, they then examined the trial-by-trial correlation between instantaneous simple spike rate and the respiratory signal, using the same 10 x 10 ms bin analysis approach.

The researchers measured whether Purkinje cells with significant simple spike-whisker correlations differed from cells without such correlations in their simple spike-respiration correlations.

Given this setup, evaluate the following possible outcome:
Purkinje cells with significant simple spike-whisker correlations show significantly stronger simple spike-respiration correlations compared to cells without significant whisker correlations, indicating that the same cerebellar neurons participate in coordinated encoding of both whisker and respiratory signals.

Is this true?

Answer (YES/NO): YES